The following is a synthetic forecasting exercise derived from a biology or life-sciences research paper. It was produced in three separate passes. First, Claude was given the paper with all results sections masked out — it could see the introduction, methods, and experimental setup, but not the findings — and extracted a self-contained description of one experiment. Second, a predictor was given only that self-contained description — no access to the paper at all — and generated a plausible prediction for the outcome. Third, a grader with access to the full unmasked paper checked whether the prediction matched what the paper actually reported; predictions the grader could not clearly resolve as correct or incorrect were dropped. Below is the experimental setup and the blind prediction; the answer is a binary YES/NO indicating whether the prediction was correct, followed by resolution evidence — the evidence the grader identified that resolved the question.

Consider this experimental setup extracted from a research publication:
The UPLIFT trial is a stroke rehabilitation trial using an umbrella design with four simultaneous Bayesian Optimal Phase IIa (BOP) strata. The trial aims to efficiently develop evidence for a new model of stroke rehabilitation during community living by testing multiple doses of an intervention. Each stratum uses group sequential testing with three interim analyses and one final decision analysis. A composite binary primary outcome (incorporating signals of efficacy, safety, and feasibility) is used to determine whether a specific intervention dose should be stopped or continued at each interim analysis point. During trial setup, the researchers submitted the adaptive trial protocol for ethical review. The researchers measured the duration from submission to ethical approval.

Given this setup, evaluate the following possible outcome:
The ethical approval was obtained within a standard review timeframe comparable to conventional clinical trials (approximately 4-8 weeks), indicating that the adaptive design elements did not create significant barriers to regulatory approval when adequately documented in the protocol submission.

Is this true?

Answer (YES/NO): NO